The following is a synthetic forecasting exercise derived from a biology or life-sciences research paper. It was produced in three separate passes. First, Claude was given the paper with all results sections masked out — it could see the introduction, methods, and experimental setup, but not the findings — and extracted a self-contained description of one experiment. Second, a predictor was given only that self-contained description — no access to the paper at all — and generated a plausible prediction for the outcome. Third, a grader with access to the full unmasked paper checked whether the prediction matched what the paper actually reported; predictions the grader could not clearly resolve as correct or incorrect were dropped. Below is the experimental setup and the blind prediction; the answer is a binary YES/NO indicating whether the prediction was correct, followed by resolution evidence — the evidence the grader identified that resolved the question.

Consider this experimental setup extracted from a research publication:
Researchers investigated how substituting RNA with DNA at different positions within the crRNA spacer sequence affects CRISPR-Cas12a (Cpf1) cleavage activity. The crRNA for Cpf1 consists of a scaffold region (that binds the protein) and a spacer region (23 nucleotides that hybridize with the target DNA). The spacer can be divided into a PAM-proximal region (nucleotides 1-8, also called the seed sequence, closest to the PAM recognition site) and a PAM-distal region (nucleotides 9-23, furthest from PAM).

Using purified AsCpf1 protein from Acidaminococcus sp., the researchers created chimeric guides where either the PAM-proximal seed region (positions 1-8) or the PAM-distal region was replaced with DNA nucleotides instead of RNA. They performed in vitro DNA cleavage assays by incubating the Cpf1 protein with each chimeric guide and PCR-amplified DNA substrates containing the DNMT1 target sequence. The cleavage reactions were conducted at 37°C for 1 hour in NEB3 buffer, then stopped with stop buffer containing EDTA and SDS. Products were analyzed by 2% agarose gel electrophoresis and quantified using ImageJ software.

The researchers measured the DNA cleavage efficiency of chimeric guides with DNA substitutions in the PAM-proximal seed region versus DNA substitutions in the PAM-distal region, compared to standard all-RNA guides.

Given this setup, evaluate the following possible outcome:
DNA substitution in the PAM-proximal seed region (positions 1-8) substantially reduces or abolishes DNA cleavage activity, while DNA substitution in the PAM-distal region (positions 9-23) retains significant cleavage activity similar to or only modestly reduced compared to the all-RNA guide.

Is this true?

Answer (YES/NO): YES